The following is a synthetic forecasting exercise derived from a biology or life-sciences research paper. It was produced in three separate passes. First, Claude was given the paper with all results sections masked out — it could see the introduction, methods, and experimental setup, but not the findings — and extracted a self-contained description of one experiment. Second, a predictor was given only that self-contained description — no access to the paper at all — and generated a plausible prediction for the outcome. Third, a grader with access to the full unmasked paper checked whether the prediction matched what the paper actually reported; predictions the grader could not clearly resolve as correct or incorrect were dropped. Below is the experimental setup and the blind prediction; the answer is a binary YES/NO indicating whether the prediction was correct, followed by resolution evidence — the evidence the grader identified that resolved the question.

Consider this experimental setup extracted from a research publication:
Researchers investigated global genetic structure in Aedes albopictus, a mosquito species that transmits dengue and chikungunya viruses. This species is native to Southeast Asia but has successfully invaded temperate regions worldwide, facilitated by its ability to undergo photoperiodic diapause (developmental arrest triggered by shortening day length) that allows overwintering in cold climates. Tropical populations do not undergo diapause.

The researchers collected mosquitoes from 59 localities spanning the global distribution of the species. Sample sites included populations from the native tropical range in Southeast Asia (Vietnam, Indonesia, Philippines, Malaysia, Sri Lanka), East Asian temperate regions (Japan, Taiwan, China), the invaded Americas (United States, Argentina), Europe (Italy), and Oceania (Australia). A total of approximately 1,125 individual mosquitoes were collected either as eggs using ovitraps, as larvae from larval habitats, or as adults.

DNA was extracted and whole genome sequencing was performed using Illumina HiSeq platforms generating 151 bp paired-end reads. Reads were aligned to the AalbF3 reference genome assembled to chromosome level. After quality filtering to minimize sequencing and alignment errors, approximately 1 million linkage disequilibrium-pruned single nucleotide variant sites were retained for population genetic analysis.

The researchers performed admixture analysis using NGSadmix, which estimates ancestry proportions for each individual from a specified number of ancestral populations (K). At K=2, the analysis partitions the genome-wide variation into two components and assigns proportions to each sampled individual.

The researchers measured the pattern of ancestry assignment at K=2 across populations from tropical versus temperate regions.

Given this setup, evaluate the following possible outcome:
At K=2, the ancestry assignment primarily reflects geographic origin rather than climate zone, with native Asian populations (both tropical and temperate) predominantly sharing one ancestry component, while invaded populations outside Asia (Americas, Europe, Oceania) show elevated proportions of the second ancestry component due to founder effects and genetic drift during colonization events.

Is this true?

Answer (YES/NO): NO